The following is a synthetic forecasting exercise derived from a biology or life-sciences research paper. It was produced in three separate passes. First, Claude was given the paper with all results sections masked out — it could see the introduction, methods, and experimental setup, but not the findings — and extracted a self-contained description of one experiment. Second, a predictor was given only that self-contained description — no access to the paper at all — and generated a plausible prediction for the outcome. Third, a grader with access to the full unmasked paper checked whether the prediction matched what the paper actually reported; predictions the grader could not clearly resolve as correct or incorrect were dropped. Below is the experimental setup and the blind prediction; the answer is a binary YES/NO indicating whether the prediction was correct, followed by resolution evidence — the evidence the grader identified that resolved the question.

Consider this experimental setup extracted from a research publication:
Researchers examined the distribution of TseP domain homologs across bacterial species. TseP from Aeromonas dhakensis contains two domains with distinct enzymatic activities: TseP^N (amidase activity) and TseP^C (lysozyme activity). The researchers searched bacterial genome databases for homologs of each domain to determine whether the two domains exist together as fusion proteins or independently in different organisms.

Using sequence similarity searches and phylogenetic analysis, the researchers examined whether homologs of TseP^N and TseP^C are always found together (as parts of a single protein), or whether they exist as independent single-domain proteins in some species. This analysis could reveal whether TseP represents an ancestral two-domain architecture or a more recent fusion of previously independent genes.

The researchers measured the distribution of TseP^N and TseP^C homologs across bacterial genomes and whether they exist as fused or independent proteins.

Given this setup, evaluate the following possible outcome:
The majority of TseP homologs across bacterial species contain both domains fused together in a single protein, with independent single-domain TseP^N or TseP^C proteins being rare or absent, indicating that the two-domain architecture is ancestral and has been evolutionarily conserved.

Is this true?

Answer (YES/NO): NO